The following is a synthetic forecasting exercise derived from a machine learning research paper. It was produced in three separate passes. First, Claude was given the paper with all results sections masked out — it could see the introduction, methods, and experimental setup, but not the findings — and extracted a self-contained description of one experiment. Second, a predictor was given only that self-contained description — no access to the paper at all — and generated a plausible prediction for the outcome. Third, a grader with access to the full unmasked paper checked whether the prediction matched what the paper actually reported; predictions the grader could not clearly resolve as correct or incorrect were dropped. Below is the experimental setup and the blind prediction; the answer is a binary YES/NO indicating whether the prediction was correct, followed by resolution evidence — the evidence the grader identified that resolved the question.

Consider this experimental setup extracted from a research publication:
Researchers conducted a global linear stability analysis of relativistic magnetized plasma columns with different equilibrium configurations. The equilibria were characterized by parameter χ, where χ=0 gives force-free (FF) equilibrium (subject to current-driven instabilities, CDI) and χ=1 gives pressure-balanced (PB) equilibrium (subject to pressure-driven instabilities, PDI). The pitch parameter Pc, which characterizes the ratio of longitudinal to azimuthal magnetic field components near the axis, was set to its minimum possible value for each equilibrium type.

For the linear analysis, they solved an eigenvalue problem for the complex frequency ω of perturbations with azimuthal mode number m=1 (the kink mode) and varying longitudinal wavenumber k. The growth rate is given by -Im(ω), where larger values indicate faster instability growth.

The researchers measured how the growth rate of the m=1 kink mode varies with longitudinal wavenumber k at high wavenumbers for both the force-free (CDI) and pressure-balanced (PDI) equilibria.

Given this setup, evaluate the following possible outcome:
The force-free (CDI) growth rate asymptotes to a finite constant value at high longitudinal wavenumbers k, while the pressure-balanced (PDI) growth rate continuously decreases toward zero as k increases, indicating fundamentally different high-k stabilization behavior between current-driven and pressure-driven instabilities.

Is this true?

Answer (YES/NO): NO